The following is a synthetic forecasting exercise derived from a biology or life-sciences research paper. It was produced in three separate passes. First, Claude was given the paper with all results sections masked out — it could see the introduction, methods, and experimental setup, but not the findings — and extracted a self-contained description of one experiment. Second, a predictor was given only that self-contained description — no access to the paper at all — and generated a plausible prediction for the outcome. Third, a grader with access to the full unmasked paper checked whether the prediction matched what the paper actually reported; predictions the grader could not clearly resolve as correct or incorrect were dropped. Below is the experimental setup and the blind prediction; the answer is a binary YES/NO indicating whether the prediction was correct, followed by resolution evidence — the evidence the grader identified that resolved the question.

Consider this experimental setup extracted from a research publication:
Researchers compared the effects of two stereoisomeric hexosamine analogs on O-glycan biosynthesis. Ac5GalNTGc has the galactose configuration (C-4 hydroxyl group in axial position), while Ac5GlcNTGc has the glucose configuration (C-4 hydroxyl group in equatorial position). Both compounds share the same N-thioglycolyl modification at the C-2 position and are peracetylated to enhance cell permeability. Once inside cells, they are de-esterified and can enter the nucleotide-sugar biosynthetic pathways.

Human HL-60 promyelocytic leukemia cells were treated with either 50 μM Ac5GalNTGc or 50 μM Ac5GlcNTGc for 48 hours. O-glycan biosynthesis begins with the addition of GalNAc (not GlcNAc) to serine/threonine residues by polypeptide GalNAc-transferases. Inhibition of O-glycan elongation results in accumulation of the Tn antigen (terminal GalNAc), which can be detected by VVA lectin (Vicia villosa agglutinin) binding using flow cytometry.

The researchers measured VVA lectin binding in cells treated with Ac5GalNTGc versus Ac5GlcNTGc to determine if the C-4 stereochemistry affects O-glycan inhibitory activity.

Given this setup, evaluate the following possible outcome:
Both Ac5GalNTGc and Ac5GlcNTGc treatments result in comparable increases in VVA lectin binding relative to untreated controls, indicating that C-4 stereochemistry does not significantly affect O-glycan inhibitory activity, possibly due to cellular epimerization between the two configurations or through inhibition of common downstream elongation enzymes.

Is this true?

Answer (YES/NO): NO